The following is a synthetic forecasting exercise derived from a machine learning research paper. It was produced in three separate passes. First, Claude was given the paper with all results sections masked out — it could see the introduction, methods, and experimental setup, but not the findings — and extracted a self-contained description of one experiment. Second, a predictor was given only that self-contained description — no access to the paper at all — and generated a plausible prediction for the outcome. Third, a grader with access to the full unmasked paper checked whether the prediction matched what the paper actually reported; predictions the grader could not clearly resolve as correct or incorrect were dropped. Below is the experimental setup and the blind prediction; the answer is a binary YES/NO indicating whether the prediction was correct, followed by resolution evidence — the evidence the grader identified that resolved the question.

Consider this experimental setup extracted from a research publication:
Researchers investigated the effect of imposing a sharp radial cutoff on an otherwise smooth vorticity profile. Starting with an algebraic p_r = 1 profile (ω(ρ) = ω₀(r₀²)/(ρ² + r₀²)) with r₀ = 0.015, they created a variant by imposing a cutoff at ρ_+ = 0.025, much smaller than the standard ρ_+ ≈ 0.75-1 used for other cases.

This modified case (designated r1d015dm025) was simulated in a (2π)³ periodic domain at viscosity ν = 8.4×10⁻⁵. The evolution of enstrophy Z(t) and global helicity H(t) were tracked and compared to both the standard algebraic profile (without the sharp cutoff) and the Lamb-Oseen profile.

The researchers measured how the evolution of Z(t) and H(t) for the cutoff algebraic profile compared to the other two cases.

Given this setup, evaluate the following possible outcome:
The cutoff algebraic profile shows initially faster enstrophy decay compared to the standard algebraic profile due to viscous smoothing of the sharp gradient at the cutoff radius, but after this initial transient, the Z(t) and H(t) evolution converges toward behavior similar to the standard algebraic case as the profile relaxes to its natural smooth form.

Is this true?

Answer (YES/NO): NO